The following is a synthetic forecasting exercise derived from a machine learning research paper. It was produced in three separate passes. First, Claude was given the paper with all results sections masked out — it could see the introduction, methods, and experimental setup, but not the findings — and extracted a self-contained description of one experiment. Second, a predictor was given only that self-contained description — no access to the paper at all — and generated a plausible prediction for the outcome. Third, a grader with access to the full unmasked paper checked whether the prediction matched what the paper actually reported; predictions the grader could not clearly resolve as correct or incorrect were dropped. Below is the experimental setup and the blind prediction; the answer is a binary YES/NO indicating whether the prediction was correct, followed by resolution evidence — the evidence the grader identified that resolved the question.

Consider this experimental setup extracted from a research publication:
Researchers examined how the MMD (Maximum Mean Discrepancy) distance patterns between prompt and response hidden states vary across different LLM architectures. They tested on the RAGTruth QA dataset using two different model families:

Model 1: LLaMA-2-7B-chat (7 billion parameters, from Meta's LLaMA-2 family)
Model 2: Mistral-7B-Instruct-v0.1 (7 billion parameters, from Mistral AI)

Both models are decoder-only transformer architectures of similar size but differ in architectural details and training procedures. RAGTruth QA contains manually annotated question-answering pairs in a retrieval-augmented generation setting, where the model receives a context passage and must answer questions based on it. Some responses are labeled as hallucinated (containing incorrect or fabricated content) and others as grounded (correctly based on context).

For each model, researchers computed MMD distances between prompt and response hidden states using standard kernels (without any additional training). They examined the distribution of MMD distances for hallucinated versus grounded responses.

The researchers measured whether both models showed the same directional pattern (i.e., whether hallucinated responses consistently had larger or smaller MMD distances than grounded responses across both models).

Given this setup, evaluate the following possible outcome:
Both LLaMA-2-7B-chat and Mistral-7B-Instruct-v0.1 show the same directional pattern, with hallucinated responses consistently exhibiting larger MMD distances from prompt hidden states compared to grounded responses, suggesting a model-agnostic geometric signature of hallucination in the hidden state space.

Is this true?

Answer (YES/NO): NO